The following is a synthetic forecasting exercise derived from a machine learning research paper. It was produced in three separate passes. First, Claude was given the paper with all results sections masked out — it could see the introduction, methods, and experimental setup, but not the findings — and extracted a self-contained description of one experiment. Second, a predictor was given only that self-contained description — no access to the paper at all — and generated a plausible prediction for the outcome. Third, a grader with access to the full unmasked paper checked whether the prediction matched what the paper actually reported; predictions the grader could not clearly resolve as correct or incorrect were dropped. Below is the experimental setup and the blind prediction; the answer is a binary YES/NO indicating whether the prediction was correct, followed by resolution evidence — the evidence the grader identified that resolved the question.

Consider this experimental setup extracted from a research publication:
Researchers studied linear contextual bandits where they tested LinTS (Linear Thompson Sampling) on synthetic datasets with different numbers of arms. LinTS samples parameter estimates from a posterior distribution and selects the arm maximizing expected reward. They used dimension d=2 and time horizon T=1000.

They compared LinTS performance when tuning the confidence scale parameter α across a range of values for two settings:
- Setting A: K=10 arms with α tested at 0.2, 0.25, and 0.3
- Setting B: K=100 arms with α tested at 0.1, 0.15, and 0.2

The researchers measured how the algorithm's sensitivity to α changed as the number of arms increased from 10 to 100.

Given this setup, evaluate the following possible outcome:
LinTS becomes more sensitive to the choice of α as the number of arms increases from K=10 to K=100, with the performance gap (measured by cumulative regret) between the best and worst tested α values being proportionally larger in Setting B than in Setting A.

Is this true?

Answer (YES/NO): YES